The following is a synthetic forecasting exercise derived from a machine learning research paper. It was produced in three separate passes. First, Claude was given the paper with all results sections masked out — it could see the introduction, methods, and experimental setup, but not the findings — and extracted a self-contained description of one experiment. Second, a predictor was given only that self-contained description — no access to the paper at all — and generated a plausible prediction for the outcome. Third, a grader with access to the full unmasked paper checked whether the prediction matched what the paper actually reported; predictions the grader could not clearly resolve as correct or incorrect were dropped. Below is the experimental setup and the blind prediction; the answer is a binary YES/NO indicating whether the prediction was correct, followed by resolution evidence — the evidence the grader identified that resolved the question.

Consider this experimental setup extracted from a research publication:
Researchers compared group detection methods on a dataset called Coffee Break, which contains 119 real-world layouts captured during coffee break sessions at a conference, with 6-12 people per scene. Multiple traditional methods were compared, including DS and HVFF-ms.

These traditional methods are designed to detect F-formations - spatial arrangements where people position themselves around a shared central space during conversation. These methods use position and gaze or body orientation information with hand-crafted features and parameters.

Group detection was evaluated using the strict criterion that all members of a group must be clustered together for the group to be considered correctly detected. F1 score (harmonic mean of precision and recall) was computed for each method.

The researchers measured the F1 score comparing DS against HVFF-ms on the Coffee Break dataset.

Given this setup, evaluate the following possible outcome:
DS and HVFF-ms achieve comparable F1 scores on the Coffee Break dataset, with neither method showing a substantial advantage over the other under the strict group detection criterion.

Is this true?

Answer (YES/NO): YES